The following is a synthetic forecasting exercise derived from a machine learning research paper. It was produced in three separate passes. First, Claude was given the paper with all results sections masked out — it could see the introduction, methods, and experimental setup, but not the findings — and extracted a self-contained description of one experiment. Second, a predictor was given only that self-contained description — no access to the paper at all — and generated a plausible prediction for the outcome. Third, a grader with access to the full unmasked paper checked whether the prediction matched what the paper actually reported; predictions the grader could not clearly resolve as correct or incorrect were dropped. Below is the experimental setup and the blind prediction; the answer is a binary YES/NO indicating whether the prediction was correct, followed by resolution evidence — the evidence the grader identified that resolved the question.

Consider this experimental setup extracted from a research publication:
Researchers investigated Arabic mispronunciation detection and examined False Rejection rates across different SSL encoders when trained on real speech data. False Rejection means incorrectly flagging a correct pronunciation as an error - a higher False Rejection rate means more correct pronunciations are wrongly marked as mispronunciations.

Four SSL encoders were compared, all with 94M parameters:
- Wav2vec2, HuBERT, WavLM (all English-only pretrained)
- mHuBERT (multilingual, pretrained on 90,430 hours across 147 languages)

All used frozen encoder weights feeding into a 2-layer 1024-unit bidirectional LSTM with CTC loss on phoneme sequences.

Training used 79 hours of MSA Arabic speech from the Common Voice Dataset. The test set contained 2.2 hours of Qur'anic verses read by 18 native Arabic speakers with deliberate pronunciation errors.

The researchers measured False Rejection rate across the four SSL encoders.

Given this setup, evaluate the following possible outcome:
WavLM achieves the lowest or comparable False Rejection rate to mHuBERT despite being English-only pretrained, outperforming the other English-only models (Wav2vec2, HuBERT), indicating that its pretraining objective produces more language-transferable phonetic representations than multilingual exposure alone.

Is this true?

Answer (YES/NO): NO